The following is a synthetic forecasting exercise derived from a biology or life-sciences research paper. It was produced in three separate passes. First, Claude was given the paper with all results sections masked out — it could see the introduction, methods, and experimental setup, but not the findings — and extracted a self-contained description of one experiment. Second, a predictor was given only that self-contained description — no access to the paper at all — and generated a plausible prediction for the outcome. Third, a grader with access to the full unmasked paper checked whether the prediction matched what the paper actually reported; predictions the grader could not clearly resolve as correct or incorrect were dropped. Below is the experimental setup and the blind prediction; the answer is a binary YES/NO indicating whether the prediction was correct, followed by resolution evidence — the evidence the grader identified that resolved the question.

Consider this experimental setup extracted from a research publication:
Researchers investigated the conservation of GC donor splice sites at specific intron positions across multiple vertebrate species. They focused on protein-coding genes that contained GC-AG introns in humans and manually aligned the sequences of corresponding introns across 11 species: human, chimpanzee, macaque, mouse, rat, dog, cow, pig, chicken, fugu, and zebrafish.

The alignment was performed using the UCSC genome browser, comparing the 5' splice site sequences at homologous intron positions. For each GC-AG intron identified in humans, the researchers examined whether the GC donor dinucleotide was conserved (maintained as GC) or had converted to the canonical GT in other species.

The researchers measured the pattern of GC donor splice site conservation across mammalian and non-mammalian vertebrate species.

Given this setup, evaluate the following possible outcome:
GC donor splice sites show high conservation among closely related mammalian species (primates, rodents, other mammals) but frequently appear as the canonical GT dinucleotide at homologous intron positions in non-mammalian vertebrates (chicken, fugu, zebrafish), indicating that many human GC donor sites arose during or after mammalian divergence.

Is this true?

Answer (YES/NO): NO